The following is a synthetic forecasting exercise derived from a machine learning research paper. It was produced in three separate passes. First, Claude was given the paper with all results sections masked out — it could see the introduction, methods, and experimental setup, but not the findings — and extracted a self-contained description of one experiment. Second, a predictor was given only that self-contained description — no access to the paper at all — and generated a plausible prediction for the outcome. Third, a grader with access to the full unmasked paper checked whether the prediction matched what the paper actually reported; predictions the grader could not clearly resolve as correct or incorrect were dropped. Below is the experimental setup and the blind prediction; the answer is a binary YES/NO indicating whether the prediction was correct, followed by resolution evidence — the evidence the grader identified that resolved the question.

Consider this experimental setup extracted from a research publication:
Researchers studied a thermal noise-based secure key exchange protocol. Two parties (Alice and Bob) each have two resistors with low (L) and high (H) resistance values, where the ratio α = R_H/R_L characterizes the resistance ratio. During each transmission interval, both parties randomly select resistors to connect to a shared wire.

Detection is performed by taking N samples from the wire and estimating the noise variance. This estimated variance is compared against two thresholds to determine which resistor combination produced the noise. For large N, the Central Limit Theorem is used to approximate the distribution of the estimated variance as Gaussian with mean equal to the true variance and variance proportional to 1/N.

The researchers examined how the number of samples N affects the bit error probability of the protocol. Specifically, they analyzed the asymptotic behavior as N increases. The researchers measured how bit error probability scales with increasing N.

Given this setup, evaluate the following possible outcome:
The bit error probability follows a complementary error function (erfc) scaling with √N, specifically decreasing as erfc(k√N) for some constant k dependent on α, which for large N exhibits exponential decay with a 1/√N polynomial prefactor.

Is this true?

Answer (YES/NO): YES